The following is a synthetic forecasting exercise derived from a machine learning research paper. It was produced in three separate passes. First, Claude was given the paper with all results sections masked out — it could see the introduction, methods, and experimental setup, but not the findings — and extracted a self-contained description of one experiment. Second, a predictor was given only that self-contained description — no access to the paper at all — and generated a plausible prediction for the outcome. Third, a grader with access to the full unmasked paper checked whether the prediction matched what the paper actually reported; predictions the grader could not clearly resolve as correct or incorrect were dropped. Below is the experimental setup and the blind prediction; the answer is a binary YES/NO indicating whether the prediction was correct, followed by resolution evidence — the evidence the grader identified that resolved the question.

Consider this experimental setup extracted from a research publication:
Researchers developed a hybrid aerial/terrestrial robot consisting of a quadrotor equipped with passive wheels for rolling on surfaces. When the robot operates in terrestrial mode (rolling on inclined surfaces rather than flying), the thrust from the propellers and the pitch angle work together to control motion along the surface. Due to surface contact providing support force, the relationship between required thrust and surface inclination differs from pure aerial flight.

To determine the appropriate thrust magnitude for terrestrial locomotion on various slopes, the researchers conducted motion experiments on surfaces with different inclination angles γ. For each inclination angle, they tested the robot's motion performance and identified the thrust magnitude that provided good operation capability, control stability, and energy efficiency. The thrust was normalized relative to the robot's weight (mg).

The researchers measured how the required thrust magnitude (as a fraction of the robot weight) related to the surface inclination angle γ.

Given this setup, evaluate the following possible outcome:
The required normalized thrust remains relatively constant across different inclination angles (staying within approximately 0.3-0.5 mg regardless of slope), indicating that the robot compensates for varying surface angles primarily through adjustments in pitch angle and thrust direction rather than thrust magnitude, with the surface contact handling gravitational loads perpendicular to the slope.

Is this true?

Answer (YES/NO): NO